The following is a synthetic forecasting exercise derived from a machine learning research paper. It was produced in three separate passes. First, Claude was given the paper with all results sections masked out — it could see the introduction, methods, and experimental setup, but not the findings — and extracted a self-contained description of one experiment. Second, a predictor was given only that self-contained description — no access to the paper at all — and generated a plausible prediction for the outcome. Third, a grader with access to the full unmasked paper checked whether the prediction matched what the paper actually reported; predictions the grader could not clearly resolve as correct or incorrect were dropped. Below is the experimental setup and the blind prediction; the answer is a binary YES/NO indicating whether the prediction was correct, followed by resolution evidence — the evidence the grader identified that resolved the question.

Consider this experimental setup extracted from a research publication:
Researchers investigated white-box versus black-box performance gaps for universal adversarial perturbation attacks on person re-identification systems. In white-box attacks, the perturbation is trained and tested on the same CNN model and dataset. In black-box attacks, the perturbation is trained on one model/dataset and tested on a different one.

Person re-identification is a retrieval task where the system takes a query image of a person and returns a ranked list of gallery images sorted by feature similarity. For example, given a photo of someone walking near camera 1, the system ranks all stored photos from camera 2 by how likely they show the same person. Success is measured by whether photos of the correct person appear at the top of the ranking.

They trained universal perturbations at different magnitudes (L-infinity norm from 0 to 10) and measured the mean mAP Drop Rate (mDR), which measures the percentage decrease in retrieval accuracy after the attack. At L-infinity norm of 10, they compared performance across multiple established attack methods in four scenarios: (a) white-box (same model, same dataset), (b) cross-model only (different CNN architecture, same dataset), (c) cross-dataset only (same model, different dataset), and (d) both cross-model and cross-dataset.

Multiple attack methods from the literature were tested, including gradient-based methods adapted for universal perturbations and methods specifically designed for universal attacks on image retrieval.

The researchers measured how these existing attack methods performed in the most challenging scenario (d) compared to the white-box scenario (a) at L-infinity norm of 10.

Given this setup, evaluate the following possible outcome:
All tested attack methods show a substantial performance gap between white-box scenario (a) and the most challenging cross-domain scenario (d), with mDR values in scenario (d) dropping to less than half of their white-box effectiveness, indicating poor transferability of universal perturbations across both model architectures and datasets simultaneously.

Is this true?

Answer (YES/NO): YES